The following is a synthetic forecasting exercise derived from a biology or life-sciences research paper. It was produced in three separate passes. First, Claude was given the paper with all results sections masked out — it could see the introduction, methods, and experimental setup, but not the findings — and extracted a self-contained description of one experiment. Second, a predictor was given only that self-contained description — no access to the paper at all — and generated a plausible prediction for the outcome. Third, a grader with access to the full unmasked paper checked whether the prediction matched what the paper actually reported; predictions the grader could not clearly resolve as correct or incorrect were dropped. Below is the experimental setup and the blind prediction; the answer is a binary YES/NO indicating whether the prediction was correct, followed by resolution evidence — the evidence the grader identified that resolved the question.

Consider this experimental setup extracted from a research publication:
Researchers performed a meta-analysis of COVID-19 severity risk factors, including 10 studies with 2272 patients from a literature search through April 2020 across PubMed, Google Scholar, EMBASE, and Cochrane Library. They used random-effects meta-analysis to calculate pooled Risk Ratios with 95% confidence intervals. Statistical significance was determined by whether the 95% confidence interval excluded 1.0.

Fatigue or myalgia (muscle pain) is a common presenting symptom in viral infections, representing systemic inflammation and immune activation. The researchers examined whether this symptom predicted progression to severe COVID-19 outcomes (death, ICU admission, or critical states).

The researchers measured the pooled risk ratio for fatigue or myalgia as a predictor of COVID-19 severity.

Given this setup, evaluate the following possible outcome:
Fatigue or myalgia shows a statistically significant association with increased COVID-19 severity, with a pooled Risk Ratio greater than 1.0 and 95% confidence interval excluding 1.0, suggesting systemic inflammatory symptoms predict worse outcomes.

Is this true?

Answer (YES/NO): YES